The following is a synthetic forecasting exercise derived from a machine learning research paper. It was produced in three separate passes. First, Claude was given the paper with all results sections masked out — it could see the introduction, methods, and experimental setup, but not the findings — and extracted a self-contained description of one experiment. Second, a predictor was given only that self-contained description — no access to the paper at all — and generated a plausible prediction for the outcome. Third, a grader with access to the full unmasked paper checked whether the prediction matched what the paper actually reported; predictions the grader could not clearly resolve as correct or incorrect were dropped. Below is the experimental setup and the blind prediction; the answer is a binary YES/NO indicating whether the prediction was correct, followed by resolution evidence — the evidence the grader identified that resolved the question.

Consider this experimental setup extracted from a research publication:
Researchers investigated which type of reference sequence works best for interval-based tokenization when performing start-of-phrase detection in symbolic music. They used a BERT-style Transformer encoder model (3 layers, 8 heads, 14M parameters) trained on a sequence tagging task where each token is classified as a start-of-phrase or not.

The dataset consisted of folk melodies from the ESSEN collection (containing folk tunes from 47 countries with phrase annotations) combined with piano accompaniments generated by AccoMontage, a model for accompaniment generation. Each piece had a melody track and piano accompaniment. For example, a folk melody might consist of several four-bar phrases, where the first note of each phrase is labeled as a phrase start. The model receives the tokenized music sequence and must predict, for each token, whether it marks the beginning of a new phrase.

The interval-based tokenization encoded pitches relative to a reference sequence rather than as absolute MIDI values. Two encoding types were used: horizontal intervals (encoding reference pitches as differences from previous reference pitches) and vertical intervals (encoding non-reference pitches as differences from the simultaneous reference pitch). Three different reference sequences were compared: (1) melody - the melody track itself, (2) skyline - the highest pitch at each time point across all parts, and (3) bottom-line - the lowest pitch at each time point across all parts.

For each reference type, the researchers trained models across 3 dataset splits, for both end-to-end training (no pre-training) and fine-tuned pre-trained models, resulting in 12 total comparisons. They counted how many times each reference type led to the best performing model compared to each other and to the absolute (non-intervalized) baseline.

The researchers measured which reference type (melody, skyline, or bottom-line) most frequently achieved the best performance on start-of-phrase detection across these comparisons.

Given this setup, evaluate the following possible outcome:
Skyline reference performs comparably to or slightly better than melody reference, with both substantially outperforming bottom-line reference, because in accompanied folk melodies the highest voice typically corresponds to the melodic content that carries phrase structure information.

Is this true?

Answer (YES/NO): NO